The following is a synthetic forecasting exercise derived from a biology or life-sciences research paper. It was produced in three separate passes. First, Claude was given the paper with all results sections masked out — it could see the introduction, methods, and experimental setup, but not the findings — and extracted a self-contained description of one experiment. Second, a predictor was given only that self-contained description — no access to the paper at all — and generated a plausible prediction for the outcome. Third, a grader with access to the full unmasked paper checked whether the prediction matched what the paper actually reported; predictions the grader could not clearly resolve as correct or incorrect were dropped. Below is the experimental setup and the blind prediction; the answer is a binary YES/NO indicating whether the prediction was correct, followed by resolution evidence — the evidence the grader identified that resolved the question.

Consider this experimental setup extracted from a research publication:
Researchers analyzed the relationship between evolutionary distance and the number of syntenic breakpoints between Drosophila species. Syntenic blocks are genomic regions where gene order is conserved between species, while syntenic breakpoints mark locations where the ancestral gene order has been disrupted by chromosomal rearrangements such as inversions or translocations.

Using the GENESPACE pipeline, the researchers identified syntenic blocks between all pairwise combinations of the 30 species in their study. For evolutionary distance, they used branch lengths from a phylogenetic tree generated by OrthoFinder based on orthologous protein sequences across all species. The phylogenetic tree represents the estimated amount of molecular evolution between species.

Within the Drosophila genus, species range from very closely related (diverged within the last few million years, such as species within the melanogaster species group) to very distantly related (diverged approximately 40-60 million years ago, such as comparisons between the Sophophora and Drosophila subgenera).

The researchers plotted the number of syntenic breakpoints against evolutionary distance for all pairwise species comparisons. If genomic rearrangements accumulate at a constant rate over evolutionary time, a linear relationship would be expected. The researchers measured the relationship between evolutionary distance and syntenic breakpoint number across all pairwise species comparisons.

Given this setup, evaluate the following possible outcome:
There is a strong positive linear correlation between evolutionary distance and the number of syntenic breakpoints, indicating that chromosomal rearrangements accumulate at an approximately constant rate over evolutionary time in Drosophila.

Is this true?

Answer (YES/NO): NO